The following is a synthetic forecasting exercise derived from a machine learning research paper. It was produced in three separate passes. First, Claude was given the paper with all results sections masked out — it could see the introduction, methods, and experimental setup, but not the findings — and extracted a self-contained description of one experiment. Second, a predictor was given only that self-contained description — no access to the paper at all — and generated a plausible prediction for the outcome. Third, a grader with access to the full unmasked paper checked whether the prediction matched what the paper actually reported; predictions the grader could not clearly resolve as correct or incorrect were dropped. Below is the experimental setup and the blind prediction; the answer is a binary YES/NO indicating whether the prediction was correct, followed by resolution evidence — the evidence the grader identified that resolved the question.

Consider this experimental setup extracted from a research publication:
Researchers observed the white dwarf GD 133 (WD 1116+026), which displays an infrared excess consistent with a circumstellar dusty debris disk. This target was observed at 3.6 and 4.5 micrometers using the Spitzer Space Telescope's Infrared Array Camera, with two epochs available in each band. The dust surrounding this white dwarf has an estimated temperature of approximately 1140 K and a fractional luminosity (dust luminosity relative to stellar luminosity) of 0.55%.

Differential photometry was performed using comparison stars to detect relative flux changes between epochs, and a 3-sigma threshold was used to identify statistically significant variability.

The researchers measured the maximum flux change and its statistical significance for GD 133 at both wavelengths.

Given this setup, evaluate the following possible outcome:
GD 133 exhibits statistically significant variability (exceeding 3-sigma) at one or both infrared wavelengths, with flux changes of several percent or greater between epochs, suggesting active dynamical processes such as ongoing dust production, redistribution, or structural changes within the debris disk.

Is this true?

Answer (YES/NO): NO